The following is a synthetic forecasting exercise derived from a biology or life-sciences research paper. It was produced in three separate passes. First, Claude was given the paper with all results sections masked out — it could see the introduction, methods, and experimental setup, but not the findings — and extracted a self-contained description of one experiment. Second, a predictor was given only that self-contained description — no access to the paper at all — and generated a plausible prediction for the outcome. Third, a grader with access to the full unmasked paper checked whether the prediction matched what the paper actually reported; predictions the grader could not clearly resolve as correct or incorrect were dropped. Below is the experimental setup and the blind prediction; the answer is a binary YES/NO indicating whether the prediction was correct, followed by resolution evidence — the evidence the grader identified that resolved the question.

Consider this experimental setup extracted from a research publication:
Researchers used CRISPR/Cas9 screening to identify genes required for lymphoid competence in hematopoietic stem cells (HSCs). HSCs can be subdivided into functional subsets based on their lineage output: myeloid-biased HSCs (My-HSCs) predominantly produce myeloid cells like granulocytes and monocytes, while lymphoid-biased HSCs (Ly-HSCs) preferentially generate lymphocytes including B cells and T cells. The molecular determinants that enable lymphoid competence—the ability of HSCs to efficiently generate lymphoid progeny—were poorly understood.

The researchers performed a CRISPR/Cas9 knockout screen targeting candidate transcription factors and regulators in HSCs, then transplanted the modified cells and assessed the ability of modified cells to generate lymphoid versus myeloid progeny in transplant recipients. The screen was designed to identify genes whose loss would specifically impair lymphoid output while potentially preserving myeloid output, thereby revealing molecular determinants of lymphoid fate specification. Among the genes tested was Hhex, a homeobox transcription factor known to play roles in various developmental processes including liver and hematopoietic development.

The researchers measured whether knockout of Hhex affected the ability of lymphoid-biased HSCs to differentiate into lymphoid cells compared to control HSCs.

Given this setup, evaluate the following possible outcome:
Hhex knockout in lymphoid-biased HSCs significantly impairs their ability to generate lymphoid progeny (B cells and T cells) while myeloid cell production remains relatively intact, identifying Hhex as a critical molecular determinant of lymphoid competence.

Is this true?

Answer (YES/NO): NO